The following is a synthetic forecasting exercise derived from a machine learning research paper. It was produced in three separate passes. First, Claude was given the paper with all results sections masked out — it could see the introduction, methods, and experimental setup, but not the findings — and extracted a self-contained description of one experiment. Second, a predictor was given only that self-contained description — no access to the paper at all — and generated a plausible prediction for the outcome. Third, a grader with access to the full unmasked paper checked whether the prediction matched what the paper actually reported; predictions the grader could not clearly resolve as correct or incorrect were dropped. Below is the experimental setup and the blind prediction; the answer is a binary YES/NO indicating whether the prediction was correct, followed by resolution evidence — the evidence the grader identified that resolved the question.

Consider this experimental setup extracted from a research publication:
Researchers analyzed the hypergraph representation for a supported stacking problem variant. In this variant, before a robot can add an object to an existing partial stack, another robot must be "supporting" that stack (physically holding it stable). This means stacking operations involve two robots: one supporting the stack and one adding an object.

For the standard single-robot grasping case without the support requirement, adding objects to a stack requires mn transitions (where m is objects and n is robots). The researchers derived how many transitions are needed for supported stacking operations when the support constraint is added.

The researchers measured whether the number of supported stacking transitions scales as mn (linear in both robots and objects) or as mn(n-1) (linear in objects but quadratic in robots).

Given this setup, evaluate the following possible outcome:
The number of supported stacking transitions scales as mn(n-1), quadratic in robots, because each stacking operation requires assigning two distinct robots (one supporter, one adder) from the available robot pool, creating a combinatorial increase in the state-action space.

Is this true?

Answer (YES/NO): YES